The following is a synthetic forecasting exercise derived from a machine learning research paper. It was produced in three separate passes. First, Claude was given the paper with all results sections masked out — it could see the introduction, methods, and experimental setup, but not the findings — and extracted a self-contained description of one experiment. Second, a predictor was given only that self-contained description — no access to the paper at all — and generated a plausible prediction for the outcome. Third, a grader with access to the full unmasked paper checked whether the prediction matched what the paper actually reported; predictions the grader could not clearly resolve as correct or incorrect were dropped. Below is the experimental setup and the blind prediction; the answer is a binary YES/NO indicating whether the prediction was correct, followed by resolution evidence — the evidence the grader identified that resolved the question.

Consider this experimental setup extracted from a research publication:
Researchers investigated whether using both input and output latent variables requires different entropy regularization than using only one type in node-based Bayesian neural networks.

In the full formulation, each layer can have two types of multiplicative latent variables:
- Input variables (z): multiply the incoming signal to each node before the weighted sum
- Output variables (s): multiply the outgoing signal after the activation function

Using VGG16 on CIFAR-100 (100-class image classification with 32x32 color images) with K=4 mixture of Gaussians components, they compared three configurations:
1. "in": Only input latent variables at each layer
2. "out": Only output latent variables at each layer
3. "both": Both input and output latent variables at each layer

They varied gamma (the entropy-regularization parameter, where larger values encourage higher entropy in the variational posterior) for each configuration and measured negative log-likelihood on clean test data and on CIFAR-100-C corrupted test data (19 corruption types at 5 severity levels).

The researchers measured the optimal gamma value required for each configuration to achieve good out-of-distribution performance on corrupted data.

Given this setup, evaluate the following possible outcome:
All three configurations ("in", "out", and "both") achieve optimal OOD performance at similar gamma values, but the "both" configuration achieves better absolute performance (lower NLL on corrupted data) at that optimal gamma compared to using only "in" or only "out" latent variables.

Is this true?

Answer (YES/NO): NO